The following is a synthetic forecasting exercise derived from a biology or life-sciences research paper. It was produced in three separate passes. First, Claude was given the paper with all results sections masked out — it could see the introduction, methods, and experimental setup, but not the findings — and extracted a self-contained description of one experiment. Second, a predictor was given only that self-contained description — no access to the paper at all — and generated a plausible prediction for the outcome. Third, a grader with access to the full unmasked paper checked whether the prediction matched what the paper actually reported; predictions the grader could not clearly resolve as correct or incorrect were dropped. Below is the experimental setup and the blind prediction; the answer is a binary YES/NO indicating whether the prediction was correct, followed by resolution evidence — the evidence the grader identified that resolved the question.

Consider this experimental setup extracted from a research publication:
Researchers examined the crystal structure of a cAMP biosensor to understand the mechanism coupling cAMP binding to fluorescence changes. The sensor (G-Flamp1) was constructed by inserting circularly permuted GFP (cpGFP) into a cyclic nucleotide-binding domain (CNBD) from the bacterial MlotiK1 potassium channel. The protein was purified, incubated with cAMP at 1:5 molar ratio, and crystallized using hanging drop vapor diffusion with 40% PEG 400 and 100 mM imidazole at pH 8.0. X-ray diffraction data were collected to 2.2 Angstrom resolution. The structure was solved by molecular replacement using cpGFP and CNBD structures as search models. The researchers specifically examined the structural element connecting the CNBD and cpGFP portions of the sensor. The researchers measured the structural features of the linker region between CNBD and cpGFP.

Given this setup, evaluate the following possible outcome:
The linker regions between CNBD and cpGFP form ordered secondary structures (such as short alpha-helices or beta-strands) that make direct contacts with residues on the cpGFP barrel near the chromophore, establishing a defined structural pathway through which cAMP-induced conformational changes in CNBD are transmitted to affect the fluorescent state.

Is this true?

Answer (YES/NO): NO